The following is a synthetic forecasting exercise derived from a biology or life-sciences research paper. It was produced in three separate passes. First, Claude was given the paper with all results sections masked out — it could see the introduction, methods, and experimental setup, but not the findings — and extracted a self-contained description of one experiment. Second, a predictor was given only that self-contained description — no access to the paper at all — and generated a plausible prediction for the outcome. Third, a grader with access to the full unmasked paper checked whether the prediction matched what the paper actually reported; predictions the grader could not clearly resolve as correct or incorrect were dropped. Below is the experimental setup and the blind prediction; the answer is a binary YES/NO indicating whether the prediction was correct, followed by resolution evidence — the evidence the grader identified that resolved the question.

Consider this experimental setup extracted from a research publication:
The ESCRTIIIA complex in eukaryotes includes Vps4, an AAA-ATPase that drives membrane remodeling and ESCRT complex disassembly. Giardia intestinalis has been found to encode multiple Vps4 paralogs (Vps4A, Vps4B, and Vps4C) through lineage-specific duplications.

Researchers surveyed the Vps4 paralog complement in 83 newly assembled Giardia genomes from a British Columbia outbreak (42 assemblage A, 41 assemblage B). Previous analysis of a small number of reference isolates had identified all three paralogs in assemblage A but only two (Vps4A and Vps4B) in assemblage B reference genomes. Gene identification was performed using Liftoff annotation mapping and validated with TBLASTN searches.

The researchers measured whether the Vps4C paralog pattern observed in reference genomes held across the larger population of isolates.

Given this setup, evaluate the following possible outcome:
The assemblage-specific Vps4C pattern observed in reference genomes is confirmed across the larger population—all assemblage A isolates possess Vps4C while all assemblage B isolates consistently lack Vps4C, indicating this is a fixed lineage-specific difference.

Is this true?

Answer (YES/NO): YES